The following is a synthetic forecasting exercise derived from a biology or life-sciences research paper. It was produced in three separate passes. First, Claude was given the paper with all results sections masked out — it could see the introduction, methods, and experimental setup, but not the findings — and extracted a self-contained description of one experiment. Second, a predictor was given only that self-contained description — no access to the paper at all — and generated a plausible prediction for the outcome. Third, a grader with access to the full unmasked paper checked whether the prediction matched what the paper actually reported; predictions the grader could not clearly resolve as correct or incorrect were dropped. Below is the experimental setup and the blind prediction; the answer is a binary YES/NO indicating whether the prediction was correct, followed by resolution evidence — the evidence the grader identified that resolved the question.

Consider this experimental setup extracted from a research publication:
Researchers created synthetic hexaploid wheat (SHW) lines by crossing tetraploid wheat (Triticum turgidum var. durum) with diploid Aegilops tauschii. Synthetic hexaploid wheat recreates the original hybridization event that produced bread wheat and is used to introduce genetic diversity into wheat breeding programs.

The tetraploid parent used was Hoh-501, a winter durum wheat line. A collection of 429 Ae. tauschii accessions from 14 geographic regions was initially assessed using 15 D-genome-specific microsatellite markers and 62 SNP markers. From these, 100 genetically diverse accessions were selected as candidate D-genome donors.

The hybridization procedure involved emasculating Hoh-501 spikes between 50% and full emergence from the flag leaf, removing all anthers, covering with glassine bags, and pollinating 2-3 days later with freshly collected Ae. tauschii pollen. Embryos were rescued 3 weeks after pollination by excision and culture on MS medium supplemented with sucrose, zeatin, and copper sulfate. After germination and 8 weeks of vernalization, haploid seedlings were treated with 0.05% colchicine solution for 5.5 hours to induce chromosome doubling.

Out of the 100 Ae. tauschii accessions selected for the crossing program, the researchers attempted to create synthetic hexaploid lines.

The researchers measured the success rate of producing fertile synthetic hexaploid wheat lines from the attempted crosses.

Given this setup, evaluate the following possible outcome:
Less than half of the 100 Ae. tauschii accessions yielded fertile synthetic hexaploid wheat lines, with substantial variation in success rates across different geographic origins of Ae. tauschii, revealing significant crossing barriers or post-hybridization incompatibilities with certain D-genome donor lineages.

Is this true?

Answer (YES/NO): NO